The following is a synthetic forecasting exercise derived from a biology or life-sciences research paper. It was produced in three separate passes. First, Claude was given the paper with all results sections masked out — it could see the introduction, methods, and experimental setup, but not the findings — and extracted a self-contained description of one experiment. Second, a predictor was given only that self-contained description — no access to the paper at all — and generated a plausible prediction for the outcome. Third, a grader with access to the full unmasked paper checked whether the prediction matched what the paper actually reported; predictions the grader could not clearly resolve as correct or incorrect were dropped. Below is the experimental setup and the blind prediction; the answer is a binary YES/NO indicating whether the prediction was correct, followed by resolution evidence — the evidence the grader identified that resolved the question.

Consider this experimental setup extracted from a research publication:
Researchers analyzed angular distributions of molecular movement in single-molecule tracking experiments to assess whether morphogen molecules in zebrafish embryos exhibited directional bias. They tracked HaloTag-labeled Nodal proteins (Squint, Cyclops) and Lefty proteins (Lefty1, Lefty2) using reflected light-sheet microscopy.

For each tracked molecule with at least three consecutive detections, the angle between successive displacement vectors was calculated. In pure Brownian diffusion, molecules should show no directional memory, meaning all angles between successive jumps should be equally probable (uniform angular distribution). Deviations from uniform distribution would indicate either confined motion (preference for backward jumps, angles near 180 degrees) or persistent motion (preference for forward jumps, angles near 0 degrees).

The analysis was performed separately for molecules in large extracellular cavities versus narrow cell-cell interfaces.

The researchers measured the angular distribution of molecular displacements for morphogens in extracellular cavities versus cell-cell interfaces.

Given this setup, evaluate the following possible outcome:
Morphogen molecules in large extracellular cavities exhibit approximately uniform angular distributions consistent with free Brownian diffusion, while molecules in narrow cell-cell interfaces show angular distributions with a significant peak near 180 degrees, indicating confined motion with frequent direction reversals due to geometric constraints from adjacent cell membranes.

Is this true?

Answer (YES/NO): NO